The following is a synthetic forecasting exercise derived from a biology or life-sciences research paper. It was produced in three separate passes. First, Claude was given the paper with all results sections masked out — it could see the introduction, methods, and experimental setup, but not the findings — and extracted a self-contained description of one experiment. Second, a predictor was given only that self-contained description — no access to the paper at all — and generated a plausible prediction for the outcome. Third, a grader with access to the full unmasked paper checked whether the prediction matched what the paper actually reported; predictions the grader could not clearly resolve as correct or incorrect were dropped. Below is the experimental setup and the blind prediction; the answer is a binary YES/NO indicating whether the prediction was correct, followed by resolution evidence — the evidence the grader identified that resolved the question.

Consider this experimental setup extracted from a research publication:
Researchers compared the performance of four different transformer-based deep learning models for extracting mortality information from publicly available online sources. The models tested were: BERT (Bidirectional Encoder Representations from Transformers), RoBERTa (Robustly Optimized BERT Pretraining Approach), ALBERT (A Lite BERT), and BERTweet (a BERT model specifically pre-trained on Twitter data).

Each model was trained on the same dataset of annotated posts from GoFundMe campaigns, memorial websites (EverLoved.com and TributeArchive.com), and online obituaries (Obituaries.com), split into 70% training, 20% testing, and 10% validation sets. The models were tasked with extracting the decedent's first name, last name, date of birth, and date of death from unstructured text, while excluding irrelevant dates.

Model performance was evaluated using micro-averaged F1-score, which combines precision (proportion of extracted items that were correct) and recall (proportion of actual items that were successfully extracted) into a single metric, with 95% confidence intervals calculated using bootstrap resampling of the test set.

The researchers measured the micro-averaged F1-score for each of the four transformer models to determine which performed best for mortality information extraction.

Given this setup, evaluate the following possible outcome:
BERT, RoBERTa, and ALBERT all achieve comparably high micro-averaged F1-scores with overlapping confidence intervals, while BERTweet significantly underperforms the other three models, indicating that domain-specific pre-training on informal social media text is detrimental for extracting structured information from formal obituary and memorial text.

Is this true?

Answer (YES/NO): NO